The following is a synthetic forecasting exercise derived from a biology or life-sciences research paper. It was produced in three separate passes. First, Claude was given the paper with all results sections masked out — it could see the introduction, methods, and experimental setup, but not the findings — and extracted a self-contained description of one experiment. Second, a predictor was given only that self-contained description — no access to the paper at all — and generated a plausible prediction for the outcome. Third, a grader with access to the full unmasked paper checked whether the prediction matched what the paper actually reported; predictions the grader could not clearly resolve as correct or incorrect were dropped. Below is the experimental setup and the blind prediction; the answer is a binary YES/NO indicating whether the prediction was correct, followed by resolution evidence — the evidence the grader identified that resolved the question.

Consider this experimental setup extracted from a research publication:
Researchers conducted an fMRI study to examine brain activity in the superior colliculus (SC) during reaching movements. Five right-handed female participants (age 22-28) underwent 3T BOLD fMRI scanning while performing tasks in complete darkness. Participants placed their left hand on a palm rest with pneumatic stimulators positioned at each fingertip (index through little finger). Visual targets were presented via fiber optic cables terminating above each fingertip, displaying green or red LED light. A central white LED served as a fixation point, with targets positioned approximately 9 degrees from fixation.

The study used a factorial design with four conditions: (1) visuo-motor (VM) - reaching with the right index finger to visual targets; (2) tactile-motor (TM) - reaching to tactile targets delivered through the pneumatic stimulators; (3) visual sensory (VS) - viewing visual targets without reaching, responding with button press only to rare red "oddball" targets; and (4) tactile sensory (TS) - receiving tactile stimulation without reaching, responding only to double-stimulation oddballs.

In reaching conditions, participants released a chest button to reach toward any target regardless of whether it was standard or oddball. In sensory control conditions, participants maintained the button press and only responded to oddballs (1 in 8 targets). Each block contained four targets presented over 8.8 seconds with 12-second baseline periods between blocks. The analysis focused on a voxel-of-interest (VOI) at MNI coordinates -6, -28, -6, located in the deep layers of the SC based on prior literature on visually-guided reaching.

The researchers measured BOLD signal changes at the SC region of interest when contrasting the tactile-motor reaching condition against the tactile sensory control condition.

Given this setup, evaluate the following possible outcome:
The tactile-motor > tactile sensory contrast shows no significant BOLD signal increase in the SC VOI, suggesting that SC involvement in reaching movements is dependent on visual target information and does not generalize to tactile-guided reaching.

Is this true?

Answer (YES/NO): NO